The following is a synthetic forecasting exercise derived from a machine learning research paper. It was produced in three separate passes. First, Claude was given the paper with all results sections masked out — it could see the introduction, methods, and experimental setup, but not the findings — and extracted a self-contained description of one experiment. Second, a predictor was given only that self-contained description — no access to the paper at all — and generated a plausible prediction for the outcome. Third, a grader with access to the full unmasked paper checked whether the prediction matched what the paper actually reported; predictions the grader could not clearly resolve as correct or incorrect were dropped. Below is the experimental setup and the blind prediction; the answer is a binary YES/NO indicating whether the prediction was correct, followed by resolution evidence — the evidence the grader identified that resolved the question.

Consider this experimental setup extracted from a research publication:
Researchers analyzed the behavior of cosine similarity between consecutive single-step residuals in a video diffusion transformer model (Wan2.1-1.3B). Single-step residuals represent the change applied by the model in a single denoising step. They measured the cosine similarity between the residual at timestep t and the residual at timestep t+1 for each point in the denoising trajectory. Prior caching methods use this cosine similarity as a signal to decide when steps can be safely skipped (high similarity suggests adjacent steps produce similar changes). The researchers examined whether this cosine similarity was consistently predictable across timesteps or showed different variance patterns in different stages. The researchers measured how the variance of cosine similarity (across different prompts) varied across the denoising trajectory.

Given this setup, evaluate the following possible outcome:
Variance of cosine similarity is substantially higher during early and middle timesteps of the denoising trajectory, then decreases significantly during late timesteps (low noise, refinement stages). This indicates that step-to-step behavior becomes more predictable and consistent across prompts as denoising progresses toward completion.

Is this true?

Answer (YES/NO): NO